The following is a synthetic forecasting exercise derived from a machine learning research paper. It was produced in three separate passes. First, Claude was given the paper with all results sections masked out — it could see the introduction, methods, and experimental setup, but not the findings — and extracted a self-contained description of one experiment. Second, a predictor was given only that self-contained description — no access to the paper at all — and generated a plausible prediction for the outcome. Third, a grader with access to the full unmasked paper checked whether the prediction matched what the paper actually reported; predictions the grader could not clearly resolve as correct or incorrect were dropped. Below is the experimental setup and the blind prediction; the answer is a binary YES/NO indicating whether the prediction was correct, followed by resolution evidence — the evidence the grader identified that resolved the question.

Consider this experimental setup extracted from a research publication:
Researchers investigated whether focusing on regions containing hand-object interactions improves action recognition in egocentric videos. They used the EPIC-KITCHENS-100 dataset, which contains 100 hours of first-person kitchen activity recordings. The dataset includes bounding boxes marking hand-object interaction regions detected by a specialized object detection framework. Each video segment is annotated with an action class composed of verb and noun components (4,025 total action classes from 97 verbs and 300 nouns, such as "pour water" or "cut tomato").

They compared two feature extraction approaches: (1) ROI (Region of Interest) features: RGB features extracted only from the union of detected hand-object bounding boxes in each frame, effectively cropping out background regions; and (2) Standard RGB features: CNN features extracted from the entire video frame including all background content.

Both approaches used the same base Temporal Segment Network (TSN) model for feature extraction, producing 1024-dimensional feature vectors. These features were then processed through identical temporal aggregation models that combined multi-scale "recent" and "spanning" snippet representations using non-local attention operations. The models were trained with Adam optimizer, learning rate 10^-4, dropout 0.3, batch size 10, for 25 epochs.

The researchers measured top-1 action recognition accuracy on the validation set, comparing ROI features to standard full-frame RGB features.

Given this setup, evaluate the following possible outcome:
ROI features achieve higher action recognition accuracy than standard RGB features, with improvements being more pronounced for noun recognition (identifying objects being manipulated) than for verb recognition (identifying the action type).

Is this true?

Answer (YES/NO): NO